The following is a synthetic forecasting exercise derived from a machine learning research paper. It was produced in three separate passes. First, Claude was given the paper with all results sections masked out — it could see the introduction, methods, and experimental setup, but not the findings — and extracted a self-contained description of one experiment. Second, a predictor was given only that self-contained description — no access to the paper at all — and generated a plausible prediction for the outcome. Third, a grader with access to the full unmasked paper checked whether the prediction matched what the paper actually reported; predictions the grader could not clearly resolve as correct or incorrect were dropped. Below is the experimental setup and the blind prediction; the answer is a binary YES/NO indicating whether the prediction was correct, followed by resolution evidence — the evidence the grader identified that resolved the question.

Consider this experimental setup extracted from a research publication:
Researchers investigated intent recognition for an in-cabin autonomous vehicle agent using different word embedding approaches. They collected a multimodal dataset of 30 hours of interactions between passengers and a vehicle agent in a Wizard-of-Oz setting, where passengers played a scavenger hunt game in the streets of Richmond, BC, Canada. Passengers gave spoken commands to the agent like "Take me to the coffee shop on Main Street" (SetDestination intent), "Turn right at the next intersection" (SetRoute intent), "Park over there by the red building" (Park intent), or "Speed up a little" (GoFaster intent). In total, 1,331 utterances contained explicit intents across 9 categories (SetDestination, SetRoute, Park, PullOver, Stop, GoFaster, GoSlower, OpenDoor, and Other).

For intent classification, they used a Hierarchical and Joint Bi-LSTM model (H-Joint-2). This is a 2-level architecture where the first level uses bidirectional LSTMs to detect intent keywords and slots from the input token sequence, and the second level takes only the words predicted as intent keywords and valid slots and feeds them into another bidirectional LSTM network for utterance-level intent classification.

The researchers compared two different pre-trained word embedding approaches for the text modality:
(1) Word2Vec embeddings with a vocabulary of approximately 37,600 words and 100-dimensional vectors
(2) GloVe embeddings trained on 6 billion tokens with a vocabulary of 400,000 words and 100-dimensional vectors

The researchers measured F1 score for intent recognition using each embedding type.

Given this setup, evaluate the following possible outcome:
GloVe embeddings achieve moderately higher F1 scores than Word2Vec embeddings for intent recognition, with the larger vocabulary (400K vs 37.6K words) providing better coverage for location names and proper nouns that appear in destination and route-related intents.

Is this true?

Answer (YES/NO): NO